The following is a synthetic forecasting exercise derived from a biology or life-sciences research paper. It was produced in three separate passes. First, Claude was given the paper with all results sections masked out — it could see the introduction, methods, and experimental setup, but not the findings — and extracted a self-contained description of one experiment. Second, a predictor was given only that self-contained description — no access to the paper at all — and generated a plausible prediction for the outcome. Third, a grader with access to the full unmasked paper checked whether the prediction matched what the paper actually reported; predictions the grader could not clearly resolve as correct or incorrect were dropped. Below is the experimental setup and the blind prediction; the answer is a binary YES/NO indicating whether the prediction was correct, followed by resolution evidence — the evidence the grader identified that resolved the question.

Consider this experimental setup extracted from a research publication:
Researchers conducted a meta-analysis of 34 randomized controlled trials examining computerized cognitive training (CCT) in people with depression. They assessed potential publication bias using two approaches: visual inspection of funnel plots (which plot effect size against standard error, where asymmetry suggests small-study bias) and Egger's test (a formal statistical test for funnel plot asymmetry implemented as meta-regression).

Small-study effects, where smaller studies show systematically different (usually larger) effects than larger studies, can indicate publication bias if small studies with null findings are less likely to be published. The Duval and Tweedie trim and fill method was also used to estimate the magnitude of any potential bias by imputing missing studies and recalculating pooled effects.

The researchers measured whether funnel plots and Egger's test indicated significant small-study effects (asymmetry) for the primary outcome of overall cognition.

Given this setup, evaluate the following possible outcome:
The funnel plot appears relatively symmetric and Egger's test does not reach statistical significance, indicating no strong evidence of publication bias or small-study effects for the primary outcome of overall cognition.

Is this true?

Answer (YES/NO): NO